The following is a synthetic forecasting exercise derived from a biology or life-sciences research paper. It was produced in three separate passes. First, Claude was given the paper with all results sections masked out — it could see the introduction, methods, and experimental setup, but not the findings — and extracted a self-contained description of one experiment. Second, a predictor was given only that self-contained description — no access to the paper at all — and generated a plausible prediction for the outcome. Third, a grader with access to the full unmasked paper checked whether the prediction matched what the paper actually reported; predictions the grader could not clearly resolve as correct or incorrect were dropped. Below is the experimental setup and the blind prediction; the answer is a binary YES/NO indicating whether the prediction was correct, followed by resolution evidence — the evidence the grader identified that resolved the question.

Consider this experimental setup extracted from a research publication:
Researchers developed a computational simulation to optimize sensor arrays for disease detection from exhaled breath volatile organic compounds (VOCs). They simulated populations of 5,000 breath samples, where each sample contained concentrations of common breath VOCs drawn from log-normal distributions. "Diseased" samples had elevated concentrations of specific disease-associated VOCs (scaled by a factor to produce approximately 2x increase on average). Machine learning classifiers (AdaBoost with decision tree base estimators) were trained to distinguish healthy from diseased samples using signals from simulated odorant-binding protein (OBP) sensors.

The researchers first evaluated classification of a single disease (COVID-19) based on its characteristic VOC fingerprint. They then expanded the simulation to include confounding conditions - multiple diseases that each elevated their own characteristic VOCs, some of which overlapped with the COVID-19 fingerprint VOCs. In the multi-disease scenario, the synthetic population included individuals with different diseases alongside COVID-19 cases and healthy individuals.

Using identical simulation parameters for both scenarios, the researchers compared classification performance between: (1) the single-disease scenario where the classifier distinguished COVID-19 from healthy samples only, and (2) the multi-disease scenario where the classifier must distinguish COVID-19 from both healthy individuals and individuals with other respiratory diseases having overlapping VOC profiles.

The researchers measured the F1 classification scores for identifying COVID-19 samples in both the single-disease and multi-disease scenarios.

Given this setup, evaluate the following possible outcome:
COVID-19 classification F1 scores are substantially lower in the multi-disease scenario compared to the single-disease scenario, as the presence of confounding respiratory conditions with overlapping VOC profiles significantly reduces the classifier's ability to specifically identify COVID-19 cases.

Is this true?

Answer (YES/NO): YES